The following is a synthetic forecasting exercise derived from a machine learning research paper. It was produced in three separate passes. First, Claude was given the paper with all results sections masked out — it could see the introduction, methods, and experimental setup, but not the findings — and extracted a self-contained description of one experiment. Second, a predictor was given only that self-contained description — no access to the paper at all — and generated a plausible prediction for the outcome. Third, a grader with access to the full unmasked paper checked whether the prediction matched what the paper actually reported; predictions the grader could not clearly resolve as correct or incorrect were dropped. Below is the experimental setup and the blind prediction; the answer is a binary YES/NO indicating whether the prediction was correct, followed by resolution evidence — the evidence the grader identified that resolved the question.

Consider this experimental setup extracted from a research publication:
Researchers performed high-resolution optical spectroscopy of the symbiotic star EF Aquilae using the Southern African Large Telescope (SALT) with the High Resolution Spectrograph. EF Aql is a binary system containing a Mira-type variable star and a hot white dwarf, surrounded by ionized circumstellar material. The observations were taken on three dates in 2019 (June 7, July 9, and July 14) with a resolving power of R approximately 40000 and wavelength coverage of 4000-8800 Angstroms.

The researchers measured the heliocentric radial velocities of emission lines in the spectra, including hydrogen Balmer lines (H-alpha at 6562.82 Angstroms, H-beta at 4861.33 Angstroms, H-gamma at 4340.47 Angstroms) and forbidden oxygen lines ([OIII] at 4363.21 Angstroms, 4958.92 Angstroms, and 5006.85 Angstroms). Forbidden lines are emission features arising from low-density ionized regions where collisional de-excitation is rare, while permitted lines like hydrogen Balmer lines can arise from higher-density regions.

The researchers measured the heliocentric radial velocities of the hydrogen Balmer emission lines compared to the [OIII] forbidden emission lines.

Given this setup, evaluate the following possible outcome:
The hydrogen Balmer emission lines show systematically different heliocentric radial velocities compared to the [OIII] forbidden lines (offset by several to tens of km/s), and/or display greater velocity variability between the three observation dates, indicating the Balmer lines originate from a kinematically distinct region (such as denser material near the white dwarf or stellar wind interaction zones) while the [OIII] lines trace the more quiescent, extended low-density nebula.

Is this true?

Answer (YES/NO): YES